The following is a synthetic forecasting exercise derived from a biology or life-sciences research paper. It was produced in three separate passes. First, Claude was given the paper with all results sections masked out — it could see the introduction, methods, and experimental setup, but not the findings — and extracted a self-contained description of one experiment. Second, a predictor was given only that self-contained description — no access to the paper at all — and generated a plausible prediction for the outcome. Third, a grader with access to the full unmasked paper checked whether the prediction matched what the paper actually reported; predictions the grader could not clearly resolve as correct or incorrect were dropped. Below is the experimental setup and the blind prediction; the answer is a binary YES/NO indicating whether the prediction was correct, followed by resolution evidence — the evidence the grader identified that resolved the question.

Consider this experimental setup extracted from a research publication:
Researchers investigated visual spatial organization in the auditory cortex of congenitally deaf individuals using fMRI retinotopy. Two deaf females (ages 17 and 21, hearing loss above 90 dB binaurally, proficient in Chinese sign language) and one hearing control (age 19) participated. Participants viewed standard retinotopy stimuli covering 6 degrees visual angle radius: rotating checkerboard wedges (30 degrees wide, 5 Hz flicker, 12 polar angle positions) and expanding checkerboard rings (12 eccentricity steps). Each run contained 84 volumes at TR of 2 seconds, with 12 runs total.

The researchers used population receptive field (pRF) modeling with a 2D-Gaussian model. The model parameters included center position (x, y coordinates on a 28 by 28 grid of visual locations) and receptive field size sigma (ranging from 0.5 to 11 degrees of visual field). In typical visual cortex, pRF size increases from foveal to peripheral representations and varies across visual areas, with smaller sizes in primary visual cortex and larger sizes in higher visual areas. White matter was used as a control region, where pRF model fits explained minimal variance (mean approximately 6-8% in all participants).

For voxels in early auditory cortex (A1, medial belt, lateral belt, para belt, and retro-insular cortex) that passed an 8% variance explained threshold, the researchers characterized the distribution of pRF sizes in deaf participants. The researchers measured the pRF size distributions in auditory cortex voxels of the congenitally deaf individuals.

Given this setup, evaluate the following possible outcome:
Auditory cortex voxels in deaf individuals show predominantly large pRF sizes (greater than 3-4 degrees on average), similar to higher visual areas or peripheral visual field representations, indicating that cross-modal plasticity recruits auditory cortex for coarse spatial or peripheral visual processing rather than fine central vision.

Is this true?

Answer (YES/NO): NO